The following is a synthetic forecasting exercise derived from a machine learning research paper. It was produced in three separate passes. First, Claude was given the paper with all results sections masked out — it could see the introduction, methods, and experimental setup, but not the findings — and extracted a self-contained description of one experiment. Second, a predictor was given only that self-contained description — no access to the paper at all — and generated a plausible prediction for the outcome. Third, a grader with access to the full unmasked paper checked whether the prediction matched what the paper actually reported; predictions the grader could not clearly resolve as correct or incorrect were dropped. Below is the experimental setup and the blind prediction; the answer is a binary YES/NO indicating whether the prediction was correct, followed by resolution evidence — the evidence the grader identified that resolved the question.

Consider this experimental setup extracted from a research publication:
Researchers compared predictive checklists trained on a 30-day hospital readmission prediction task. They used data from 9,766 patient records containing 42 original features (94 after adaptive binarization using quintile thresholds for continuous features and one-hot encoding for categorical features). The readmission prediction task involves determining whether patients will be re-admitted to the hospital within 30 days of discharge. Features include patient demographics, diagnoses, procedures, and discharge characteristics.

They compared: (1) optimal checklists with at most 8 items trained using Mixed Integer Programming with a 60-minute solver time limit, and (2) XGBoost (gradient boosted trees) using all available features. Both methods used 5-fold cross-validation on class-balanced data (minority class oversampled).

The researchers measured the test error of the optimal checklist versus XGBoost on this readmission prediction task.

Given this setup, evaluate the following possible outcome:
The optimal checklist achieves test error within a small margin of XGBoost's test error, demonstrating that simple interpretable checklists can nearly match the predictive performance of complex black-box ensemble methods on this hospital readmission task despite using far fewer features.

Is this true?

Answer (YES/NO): NO